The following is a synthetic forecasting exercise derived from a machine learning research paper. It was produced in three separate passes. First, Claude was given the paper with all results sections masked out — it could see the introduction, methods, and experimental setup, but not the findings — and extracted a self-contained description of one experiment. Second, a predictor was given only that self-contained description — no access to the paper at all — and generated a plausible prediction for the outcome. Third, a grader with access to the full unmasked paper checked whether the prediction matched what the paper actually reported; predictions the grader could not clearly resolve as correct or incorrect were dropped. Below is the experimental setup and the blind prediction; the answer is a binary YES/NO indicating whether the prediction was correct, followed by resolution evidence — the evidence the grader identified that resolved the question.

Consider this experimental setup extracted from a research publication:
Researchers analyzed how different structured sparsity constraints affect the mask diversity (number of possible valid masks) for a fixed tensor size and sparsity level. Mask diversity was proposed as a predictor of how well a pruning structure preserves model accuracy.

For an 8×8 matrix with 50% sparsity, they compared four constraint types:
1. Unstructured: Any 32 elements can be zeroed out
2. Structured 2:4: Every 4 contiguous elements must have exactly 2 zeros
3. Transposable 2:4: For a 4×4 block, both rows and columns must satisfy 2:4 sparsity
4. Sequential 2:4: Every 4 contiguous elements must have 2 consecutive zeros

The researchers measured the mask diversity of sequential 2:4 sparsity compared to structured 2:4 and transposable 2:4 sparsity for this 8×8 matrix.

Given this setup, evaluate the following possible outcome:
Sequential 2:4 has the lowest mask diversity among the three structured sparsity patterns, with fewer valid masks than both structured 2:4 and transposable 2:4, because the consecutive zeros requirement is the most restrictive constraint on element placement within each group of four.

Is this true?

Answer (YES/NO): YES